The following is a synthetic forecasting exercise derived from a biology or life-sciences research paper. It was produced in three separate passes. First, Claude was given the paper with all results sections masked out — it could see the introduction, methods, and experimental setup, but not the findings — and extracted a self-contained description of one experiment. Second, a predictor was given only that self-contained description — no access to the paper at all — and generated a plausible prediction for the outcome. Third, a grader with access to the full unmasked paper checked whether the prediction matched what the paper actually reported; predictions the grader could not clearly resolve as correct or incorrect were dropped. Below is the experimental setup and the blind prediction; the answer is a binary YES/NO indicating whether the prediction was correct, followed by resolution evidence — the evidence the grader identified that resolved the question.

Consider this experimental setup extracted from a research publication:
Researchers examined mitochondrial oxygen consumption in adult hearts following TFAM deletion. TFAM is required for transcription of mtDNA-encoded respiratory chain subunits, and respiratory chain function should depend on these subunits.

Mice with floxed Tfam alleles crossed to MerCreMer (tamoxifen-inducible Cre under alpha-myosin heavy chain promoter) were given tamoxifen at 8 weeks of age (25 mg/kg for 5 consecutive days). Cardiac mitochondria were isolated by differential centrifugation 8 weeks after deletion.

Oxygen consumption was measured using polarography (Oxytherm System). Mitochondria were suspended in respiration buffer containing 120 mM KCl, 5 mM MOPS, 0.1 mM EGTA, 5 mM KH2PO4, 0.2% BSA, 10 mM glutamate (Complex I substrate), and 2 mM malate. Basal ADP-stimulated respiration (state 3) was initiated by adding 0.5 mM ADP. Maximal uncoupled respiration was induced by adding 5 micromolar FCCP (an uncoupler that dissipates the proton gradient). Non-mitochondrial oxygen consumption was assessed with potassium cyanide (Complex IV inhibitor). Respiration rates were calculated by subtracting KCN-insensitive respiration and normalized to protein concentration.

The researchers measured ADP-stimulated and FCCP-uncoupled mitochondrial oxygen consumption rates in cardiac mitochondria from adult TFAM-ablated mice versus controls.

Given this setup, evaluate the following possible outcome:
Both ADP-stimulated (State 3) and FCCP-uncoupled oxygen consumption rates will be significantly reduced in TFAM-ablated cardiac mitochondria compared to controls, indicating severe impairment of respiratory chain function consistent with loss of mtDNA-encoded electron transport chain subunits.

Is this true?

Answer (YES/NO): NO